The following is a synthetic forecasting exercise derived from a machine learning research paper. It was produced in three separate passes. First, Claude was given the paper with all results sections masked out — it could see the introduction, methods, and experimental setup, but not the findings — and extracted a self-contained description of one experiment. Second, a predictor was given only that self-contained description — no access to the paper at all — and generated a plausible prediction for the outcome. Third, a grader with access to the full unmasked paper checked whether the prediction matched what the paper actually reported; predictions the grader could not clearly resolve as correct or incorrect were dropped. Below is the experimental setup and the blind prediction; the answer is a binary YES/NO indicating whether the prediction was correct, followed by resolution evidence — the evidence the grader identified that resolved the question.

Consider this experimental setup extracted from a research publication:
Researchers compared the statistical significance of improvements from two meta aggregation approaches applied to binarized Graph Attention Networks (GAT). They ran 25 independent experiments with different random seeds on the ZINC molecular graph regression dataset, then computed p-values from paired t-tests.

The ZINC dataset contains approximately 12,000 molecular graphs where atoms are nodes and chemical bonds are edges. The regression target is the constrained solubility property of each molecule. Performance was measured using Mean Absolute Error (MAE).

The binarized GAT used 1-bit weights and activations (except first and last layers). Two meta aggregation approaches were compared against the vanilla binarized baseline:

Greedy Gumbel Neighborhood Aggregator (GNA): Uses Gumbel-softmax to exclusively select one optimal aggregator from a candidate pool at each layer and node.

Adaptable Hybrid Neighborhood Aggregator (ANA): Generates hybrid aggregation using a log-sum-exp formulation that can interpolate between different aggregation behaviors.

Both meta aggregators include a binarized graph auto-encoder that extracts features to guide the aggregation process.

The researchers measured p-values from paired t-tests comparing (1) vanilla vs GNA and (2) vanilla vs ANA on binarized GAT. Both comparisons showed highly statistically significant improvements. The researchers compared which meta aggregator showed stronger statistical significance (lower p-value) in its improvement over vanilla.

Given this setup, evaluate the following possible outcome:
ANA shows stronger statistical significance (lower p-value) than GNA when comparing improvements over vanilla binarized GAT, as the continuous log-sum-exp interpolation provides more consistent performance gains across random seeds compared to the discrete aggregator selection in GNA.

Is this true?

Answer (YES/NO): YES